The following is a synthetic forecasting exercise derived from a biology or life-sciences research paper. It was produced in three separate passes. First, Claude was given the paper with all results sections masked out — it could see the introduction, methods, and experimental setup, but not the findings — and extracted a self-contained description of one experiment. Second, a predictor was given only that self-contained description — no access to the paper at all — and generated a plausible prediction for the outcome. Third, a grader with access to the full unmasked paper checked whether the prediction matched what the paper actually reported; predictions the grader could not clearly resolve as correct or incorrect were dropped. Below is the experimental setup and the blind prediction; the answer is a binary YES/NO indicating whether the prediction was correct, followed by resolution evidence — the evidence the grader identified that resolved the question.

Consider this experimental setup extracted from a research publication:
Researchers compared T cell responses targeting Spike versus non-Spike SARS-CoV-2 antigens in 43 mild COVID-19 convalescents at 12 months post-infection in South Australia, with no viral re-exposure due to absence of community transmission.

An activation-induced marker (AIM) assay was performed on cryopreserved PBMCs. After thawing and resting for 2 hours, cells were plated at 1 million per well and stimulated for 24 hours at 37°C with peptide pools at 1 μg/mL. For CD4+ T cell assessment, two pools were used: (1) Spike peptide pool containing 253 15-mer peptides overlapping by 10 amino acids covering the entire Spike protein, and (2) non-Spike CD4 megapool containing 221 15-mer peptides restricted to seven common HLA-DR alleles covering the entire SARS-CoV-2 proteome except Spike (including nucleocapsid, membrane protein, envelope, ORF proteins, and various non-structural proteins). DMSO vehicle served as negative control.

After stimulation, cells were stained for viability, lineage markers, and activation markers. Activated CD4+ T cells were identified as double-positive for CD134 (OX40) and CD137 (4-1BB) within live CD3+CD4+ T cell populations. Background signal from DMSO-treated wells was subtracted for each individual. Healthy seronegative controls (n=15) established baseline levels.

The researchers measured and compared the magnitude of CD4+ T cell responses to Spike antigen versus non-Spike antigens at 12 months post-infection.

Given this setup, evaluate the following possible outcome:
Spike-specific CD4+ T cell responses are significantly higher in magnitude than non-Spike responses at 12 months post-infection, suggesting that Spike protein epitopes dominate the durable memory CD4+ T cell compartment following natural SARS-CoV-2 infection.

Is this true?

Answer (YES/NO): YES